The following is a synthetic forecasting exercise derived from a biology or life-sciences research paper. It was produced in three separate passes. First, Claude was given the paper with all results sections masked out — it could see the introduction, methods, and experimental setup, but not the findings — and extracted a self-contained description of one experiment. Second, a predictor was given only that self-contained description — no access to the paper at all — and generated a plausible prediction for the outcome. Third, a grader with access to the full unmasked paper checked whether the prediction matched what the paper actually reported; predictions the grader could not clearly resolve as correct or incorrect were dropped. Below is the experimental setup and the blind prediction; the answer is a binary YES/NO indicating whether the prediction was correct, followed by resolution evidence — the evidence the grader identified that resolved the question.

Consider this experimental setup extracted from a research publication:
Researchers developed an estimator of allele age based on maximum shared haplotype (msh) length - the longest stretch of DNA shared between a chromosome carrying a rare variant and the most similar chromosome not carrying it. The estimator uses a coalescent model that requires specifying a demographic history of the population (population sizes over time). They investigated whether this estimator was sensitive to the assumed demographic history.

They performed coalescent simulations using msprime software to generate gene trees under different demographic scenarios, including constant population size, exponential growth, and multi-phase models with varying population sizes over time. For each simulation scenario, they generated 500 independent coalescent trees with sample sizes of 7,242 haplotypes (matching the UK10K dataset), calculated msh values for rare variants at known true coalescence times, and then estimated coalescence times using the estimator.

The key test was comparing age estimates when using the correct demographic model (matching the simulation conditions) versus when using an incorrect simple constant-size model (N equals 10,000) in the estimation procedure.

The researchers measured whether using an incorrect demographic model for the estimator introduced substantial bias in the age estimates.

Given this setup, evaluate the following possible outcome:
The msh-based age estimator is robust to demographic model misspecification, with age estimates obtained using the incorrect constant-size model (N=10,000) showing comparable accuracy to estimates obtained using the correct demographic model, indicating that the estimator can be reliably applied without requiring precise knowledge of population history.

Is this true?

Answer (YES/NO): YES